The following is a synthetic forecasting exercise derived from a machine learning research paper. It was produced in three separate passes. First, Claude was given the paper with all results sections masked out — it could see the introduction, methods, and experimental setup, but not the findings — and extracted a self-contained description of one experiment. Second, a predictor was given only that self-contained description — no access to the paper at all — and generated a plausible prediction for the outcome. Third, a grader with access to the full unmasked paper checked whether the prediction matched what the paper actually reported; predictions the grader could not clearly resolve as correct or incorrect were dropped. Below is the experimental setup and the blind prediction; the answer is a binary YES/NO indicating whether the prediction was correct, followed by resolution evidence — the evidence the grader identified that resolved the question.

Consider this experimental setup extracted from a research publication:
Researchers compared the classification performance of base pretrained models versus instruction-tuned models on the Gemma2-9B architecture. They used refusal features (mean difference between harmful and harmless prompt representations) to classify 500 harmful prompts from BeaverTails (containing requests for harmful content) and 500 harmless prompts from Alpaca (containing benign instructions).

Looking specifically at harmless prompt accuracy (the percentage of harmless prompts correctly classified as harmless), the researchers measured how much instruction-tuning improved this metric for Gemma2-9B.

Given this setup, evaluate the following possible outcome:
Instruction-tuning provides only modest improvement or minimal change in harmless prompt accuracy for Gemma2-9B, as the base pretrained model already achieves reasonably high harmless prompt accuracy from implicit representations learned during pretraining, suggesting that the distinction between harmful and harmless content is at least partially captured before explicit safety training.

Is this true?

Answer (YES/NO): NO